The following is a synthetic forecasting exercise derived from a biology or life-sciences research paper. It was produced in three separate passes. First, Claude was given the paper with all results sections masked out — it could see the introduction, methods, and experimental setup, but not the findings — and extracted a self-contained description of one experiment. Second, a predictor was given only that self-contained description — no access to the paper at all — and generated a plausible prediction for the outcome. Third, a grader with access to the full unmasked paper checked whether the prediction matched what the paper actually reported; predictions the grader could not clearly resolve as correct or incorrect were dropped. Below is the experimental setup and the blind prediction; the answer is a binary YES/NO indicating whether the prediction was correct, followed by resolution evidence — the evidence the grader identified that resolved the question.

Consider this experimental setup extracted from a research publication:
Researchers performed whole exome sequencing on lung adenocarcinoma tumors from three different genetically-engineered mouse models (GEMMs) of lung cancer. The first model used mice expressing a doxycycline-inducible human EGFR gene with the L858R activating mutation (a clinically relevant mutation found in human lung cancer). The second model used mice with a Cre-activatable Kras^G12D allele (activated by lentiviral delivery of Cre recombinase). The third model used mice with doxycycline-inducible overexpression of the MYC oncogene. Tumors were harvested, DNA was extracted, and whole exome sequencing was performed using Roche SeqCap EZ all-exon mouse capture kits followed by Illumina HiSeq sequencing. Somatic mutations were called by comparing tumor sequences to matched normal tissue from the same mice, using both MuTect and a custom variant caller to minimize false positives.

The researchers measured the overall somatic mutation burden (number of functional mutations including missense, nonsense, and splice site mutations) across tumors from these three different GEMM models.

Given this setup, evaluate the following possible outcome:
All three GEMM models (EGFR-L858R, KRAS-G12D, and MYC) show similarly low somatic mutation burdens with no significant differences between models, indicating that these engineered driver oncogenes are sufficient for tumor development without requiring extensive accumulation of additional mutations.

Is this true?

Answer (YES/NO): NO